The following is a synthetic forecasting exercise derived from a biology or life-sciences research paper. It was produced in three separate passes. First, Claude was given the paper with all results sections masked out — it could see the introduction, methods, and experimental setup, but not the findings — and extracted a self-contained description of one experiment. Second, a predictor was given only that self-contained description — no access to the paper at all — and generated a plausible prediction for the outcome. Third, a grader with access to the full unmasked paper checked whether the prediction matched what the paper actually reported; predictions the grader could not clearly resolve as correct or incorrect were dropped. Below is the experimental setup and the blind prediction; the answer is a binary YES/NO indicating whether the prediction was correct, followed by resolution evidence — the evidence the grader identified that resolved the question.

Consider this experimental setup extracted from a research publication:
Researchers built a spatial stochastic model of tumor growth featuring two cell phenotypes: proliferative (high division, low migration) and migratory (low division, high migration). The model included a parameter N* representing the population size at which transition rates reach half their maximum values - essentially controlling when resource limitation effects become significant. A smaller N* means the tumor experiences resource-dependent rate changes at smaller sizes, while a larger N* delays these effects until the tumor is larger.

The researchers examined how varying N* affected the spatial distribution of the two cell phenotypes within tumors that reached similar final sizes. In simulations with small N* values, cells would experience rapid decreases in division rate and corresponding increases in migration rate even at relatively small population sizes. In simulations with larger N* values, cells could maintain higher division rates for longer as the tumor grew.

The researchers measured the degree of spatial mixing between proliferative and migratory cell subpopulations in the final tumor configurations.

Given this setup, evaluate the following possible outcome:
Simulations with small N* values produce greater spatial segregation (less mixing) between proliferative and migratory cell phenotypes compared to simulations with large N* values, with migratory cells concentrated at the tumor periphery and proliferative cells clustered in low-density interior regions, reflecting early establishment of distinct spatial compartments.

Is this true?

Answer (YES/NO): NO